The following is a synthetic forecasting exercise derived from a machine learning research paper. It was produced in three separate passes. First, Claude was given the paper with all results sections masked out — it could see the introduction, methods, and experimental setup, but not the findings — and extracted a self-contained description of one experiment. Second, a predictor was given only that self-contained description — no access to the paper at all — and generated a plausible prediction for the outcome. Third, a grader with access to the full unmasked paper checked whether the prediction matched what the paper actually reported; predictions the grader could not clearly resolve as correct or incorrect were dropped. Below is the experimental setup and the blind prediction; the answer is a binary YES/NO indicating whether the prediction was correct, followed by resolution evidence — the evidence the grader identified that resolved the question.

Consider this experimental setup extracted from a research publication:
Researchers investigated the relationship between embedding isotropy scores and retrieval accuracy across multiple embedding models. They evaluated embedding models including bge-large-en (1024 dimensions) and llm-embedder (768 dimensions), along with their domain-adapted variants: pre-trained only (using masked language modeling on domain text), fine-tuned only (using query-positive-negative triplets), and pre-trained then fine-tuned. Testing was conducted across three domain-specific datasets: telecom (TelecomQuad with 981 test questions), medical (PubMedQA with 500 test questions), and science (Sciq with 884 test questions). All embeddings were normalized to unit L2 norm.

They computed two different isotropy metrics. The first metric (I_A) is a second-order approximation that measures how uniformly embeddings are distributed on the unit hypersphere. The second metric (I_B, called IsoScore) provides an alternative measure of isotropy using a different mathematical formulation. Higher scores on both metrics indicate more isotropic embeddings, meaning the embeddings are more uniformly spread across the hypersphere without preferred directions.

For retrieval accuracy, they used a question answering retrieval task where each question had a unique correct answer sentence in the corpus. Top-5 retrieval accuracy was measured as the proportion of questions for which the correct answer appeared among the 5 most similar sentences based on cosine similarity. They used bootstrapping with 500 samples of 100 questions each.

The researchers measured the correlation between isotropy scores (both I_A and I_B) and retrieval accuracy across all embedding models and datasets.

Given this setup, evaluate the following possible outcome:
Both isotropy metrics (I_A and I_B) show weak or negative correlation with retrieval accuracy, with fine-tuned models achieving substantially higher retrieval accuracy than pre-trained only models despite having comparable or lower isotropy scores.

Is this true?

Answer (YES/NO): NO